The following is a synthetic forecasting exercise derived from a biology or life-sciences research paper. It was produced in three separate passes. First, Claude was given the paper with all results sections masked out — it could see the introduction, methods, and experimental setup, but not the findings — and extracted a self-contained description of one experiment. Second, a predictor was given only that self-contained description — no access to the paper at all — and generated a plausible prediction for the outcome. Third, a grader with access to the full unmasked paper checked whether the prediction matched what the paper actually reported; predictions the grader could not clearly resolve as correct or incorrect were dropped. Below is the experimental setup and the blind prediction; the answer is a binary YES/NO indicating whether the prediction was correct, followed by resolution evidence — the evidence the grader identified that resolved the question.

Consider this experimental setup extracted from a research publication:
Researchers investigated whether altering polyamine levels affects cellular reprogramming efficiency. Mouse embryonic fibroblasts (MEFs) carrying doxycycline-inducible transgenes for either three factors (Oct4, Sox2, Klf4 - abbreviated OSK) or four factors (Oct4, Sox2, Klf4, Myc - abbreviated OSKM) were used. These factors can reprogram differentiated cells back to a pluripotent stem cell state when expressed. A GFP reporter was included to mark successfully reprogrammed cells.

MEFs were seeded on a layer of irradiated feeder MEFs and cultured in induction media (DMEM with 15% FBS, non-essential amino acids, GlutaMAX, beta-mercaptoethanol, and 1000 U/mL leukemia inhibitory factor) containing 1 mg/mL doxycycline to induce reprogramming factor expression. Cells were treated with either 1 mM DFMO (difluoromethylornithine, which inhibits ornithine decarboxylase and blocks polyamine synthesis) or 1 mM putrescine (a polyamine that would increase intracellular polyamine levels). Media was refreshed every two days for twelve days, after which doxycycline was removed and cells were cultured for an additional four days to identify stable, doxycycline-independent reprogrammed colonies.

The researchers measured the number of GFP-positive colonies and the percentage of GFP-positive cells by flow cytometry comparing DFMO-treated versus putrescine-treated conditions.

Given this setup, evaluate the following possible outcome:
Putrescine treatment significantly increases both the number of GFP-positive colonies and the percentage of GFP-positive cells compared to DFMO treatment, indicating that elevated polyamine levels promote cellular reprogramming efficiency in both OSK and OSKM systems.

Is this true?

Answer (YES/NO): NO